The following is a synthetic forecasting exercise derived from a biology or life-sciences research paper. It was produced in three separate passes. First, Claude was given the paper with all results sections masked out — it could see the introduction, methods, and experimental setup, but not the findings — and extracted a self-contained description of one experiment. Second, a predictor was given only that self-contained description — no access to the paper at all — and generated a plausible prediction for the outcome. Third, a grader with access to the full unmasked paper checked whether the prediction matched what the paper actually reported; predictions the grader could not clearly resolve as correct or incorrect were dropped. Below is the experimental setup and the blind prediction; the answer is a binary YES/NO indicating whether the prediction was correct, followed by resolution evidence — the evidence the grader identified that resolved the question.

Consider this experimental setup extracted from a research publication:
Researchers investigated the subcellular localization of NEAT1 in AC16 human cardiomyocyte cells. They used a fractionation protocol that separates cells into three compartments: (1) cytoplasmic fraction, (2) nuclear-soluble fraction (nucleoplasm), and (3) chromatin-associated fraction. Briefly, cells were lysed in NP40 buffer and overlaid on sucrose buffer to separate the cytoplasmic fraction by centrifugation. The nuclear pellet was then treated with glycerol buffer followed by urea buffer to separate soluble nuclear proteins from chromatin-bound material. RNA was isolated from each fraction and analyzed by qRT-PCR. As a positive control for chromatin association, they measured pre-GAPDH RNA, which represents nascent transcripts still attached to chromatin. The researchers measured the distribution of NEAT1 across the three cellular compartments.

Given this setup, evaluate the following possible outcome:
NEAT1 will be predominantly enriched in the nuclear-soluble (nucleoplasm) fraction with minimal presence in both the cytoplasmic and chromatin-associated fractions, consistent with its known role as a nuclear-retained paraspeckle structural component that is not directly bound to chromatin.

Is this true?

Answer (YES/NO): NO